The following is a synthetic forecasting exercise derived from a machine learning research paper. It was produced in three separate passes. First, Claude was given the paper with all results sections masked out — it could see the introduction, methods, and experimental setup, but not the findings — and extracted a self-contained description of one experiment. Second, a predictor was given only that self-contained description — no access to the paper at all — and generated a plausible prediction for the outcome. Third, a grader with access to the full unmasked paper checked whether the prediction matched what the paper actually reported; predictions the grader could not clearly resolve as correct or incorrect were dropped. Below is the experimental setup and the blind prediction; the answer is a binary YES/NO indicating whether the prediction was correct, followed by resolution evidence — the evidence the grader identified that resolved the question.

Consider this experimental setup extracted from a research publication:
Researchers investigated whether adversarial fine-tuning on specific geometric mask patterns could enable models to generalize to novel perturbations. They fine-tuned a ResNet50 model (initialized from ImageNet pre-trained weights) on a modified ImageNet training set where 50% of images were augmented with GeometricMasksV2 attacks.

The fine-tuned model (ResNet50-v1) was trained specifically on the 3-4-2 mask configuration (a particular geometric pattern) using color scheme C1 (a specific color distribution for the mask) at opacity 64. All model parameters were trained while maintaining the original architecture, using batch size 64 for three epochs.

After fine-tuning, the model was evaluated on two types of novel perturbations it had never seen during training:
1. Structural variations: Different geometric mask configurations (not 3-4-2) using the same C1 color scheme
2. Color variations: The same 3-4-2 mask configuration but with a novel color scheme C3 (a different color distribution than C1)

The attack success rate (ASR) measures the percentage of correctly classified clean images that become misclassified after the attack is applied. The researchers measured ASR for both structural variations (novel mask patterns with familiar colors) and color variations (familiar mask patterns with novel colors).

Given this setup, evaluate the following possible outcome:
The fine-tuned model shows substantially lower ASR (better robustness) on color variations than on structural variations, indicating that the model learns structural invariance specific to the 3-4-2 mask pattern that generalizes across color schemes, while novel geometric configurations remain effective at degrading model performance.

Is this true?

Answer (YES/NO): NO